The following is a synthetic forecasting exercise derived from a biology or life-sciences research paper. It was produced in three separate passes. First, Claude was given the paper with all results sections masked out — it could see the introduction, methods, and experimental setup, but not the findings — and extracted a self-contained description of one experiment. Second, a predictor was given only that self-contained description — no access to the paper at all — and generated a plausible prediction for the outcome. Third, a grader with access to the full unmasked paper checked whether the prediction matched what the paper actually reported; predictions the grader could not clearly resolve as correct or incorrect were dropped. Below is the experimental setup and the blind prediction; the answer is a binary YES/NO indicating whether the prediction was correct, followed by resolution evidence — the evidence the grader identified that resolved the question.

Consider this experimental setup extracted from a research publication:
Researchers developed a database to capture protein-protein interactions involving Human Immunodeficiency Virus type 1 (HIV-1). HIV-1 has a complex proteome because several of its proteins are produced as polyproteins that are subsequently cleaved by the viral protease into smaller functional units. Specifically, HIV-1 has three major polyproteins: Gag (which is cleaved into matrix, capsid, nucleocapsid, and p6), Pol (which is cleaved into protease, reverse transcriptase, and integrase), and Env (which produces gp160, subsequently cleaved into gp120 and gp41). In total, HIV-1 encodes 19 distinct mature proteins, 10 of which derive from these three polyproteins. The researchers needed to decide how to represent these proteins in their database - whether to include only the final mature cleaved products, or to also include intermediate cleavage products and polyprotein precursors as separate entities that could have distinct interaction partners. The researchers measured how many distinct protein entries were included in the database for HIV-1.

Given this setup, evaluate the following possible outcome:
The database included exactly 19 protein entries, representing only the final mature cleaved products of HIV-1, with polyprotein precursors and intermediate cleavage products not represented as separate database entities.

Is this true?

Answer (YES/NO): NO